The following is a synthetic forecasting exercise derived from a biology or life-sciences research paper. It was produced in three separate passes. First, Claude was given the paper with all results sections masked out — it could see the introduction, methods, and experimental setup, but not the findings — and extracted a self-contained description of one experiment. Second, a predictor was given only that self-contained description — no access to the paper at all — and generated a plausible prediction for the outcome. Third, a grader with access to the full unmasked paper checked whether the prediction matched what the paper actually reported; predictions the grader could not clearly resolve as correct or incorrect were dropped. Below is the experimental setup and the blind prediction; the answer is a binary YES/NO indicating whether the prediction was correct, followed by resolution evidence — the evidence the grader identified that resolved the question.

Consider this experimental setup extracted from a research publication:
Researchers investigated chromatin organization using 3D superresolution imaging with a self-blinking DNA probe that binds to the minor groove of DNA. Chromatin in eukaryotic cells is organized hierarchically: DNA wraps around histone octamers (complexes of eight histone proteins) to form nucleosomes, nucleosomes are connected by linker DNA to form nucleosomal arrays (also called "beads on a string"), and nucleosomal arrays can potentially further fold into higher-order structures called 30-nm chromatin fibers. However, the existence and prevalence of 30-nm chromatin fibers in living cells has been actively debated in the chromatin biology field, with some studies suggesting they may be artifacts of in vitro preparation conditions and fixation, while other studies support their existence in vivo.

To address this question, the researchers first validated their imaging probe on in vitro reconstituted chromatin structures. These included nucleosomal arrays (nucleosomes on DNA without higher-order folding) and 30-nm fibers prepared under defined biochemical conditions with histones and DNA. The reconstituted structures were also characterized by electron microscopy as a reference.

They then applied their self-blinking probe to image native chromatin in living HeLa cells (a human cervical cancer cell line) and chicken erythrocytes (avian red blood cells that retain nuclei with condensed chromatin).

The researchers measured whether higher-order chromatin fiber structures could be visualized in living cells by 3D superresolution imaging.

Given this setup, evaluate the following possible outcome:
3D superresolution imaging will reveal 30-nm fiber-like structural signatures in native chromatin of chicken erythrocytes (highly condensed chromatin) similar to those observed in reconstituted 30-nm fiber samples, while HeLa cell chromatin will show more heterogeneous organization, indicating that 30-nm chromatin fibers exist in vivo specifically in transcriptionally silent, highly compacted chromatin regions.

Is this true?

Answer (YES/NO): NO